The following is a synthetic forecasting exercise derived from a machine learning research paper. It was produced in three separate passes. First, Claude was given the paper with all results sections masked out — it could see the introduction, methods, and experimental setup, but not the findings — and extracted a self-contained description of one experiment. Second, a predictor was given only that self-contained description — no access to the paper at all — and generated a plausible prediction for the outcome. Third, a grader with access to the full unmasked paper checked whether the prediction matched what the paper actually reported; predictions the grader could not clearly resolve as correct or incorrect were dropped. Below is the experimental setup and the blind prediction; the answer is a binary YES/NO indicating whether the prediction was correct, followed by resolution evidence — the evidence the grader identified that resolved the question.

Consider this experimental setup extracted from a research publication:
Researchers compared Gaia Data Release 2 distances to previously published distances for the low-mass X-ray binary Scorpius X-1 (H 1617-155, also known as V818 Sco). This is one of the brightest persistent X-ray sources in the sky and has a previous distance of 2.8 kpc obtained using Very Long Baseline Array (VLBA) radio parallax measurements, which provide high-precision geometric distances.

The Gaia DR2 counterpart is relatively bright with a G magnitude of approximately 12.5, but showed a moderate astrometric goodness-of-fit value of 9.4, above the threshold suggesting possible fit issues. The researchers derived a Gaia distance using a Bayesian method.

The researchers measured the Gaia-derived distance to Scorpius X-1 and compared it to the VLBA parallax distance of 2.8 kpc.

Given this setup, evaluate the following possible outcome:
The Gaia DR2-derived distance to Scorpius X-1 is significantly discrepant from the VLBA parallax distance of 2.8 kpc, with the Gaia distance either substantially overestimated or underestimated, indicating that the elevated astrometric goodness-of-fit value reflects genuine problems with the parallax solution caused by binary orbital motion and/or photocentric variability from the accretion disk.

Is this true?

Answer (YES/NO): NO